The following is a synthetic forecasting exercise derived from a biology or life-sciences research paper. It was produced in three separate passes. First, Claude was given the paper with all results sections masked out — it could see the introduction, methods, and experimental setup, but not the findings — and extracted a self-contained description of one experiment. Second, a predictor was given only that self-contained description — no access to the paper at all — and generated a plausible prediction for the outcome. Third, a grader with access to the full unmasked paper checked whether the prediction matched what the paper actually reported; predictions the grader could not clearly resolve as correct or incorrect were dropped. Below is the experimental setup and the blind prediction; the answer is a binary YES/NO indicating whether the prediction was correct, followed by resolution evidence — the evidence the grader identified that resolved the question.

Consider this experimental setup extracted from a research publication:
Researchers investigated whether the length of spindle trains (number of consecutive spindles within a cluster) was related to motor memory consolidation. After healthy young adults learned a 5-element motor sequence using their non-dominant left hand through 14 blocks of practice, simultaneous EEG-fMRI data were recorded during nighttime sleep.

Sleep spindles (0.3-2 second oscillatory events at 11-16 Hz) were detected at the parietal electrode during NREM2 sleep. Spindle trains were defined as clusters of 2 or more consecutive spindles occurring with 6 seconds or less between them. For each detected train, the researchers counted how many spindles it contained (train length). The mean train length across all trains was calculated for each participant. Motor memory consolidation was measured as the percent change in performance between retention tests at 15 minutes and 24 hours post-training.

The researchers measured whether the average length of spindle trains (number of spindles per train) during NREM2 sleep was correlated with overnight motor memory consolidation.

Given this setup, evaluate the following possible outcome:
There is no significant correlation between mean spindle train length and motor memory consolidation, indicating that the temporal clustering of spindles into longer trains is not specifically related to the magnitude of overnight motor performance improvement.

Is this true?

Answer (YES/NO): NO